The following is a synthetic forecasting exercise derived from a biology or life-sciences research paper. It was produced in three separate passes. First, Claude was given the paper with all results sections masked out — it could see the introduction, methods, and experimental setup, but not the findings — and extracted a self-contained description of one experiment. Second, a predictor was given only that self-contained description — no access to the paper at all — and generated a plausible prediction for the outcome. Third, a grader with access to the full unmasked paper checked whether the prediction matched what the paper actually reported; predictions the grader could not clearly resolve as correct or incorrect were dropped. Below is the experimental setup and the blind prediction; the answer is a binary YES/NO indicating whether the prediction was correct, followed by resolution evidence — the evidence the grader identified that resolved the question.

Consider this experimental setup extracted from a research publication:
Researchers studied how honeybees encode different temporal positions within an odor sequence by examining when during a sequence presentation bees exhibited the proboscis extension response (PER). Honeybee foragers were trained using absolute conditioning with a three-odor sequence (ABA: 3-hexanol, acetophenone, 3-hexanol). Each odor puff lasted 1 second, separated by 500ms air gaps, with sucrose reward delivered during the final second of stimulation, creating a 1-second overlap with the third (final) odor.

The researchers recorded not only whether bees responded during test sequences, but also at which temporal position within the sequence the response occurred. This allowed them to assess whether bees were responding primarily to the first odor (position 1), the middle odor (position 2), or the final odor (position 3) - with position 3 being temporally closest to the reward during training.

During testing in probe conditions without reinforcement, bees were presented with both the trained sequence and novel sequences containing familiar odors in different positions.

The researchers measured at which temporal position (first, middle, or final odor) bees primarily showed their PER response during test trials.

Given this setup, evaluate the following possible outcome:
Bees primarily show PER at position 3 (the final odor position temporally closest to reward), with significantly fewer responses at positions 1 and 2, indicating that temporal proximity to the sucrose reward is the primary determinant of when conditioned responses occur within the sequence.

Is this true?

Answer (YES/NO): NO